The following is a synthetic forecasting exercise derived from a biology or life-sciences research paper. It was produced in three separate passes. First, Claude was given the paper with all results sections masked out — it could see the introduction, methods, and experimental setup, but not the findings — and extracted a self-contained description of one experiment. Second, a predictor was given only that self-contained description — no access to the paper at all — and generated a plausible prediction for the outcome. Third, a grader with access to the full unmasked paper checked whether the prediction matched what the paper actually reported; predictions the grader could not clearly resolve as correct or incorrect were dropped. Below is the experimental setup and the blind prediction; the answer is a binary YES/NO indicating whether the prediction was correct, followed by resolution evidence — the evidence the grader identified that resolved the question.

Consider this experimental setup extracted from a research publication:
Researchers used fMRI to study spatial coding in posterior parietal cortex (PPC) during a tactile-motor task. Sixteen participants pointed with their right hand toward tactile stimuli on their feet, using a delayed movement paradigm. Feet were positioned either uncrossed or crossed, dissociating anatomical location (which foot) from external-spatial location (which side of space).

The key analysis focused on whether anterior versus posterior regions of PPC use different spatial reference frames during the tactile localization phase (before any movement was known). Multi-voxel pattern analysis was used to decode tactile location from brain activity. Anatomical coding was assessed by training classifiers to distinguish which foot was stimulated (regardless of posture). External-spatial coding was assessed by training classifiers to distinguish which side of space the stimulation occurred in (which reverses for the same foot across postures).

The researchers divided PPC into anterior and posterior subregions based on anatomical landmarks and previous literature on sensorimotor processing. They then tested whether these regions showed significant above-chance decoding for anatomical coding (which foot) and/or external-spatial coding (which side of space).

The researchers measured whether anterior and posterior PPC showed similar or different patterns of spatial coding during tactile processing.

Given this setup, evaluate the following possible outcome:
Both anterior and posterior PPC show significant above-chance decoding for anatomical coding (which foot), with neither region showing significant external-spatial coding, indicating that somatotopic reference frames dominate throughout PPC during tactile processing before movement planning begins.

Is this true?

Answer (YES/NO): NO